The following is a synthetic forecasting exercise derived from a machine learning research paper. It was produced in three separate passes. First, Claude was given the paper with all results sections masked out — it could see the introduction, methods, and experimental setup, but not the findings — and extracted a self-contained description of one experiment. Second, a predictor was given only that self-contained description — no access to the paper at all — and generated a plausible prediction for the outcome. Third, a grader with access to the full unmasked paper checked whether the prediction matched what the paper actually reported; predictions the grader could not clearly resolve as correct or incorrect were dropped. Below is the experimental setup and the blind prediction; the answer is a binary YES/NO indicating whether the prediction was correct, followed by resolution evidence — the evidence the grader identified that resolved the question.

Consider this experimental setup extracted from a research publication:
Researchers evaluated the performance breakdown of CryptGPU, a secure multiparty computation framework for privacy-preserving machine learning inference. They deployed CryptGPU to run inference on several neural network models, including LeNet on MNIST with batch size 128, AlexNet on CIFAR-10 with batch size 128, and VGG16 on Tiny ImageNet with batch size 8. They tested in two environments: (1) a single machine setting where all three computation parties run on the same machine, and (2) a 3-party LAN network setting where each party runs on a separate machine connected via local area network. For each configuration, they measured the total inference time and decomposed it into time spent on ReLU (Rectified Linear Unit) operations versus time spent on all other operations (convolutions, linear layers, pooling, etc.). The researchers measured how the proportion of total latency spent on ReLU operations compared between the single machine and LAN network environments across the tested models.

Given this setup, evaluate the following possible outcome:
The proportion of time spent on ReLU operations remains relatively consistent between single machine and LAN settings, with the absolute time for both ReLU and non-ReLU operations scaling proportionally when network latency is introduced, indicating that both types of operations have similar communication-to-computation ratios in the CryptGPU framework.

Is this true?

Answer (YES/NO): NO